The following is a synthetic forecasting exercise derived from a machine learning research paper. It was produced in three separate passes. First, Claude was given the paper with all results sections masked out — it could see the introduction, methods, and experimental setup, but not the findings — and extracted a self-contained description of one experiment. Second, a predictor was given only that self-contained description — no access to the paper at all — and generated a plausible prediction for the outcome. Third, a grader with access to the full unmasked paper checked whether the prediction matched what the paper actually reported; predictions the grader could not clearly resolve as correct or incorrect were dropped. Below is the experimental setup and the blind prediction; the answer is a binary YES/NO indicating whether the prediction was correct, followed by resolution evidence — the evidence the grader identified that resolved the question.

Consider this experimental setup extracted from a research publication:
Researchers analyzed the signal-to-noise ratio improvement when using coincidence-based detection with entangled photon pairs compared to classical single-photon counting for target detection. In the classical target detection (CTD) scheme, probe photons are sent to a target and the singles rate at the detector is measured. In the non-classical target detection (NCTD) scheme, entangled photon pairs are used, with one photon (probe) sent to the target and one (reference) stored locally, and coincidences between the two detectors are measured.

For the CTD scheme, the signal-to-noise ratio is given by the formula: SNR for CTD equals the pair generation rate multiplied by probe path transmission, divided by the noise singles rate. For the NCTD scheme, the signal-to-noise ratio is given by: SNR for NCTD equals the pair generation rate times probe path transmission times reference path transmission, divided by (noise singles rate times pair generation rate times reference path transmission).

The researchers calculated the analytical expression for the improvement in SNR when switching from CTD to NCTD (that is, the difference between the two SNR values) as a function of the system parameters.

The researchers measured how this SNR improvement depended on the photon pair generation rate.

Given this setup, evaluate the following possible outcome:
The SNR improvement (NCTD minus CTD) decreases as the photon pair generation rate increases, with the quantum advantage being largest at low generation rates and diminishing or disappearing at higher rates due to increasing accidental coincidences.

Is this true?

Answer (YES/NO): YES